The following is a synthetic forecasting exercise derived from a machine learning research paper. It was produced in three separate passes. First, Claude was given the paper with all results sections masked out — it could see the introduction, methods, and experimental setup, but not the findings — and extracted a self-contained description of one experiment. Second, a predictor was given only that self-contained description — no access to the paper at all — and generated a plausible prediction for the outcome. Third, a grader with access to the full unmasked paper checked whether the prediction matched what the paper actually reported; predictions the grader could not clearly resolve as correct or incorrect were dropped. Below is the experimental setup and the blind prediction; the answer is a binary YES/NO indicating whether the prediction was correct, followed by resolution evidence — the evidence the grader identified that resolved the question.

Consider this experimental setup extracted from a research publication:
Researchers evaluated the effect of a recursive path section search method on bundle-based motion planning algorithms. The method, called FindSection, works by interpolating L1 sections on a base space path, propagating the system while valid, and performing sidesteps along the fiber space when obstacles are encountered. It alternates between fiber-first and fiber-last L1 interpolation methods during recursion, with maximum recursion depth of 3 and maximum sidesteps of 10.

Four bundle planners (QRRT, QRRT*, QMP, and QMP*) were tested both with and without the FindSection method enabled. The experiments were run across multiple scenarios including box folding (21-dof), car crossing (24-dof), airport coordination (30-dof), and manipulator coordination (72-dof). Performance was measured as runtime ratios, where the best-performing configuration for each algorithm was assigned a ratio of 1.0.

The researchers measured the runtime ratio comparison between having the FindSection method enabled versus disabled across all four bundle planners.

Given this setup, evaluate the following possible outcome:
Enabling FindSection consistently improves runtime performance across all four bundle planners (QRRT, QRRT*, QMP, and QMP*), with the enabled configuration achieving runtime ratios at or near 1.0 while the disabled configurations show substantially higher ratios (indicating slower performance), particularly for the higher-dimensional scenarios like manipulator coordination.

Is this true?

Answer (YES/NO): NO